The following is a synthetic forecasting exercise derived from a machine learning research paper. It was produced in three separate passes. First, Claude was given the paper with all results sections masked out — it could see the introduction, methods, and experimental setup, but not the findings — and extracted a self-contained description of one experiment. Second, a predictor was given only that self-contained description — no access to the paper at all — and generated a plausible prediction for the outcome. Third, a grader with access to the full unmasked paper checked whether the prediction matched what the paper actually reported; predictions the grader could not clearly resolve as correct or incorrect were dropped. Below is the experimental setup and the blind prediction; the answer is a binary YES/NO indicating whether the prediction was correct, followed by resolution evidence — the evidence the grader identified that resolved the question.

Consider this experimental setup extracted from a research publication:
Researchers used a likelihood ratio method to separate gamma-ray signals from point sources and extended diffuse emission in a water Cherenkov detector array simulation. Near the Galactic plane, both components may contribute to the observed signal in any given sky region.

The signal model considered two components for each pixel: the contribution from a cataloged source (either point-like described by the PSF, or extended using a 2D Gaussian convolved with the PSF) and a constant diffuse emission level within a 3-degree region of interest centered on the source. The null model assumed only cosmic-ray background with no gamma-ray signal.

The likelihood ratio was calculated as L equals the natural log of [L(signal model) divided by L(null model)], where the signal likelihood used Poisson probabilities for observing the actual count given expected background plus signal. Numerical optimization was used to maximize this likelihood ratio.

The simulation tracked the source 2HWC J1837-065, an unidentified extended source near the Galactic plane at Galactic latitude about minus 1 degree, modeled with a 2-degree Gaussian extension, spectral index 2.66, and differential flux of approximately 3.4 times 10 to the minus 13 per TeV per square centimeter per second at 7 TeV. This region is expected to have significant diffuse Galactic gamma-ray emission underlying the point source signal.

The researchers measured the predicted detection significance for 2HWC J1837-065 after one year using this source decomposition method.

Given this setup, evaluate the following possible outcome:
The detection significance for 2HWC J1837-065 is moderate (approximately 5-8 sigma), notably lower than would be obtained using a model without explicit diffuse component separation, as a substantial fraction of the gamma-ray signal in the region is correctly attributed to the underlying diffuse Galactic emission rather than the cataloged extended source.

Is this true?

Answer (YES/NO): NO